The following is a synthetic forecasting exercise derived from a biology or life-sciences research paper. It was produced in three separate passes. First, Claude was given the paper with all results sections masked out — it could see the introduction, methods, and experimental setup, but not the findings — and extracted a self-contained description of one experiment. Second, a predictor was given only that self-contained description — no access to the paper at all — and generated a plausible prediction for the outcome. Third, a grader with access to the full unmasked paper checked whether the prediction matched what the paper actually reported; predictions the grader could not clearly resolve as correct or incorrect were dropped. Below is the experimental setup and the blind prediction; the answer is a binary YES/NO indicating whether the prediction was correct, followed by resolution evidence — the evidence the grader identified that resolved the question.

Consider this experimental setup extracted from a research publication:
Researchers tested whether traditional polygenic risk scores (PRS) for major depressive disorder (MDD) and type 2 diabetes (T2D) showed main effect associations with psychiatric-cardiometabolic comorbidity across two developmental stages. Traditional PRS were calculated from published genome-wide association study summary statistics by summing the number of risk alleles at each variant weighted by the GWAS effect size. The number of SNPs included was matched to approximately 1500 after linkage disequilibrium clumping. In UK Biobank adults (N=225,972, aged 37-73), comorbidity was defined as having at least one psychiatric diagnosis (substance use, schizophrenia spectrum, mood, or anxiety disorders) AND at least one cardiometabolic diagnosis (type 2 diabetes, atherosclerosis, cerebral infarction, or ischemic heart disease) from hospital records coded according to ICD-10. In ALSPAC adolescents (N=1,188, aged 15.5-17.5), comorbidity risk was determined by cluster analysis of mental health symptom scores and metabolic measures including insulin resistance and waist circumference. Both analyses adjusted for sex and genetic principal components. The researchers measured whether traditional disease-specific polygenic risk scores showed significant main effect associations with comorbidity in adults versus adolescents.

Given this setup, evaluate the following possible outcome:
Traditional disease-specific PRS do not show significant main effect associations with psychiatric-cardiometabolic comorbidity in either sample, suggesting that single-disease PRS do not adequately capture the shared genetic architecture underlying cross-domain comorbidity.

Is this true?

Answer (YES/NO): NO